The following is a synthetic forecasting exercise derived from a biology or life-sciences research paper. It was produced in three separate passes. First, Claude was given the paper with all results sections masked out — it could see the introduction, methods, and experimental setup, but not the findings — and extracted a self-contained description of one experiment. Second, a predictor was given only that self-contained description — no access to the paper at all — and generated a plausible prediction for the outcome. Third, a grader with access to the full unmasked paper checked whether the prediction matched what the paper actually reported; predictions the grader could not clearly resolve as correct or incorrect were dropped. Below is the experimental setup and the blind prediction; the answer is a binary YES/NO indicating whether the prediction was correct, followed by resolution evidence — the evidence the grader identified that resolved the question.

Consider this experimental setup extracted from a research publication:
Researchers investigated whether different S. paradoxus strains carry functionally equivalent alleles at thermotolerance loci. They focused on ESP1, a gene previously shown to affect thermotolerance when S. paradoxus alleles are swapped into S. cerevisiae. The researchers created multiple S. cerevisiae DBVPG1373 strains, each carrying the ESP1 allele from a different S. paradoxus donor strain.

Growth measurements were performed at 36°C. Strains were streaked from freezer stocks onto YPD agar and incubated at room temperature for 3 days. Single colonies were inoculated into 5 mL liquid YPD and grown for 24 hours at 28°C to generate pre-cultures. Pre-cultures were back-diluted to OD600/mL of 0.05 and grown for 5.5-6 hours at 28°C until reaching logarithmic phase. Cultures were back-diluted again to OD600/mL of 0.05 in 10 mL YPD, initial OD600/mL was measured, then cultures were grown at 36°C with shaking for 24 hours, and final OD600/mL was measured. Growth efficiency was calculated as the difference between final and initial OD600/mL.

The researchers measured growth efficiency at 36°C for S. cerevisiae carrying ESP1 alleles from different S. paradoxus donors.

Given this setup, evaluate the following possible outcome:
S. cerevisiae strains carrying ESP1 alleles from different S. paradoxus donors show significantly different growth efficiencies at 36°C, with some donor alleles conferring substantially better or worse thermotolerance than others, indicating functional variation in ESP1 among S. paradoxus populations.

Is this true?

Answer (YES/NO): NO